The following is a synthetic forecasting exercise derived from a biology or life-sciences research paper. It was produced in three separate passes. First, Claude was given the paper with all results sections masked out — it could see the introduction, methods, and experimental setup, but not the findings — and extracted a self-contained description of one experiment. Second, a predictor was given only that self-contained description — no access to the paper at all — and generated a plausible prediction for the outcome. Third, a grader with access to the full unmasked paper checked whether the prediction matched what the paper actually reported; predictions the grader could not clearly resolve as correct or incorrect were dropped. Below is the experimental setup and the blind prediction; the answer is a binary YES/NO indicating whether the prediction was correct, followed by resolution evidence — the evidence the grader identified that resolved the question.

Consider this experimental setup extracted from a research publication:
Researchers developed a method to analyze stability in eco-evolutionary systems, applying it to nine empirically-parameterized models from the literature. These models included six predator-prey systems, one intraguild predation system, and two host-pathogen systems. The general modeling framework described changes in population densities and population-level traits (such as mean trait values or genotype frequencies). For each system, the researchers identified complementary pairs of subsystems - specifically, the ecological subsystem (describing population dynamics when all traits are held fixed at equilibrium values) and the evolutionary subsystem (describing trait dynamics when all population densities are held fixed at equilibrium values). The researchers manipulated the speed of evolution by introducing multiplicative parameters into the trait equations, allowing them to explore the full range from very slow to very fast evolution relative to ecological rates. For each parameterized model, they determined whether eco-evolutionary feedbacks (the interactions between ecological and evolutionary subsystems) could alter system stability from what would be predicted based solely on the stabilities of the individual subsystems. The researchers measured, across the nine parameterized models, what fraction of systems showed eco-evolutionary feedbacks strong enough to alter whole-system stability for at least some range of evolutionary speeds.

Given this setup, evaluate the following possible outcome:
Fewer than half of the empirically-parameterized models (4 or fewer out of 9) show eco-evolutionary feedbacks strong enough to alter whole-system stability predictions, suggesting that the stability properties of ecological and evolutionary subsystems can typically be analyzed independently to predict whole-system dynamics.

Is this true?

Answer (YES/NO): NO